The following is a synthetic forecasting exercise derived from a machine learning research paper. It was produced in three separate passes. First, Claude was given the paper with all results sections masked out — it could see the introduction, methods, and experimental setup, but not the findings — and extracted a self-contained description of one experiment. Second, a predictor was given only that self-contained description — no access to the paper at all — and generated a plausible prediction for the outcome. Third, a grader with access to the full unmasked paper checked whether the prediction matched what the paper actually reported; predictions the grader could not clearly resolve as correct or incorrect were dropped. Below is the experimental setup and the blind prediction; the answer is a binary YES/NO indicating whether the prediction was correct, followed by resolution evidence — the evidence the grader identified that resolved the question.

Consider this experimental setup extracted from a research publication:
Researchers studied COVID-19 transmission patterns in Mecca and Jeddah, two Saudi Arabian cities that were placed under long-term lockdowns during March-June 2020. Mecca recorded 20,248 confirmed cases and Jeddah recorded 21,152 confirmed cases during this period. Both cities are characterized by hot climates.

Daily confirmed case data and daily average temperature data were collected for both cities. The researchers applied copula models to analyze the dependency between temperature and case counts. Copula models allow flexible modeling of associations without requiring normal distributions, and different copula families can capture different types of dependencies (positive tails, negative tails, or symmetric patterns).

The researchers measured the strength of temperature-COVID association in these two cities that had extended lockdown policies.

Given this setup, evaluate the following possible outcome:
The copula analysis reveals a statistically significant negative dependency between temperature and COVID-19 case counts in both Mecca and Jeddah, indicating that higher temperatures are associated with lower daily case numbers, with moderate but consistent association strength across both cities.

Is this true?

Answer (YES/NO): NO